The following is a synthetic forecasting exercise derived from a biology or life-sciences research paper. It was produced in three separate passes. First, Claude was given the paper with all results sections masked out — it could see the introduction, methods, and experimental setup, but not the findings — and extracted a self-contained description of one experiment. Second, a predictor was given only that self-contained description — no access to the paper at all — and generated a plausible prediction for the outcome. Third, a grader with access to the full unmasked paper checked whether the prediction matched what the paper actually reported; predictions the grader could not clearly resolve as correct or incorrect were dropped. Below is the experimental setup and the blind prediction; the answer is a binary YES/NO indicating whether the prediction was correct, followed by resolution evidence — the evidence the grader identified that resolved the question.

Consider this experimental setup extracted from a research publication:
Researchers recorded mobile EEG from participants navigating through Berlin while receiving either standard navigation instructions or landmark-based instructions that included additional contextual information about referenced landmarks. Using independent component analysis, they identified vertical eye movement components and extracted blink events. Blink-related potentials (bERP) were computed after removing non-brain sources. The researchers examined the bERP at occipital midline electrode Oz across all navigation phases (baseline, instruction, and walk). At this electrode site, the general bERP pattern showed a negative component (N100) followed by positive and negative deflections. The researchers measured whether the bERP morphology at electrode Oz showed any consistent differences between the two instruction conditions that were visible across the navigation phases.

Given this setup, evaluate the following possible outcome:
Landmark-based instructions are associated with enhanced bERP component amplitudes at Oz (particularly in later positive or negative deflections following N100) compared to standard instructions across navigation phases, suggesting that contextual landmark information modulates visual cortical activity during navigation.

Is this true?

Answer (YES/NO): NO